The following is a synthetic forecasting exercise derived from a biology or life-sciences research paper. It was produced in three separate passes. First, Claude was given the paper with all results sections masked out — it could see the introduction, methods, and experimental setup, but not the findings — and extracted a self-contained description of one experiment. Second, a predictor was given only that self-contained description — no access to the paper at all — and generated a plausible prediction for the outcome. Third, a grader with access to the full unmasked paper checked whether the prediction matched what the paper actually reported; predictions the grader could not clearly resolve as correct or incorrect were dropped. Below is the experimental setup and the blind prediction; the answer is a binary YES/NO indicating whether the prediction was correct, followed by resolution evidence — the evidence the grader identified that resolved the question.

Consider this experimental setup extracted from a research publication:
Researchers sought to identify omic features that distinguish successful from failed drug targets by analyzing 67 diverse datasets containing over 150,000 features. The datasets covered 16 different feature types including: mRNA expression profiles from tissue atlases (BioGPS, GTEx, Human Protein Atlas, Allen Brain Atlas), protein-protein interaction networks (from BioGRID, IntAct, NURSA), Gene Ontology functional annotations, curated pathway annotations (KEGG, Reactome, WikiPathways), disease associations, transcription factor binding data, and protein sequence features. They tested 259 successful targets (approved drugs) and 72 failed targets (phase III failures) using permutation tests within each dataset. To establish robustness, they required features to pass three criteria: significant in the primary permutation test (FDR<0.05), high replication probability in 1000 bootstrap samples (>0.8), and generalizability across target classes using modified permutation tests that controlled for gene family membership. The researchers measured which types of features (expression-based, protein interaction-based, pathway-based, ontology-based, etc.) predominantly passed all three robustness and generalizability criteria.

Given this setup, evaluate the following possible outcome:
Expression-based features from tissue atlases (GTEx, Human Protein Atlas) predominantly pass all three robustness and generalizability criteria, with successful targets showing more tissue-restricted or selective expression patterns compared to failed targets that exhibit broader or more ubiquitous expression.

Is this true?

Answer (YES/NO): NO